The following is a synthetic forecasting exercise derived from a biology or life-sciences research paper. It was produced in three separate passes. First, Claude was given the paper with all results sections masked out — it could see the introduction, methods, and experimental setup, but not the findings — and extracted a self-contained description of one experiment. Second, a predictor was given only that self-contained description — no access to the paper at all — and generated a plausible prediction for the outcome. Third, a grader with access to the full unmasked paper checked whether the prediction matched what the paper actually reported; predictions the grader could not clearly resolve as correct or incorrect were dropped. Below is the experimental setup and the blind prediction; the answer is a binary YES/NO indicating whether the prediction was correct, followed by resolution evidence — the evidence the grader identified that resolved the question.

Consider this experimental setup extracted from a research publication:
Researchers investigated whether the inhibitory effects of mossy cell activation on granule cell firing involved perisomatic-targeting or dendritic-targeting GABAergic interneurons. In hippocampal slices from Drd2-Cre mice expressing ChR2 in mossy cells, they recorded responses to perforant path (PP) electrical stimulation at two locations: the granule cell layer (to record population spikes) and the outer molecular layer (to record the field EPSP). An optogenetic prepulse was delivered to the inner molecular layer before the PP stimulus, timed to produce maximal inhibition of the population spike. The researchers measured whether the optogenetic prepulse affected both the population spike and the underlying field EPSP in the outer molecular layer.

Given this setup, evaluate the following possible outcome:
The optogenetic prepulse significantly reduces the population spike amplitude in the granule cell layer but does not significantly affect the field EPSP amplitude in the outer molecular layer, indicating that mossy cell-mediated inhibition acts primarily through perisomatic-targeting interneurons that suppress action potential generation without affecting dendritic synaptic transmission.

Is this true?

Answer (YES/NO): YES